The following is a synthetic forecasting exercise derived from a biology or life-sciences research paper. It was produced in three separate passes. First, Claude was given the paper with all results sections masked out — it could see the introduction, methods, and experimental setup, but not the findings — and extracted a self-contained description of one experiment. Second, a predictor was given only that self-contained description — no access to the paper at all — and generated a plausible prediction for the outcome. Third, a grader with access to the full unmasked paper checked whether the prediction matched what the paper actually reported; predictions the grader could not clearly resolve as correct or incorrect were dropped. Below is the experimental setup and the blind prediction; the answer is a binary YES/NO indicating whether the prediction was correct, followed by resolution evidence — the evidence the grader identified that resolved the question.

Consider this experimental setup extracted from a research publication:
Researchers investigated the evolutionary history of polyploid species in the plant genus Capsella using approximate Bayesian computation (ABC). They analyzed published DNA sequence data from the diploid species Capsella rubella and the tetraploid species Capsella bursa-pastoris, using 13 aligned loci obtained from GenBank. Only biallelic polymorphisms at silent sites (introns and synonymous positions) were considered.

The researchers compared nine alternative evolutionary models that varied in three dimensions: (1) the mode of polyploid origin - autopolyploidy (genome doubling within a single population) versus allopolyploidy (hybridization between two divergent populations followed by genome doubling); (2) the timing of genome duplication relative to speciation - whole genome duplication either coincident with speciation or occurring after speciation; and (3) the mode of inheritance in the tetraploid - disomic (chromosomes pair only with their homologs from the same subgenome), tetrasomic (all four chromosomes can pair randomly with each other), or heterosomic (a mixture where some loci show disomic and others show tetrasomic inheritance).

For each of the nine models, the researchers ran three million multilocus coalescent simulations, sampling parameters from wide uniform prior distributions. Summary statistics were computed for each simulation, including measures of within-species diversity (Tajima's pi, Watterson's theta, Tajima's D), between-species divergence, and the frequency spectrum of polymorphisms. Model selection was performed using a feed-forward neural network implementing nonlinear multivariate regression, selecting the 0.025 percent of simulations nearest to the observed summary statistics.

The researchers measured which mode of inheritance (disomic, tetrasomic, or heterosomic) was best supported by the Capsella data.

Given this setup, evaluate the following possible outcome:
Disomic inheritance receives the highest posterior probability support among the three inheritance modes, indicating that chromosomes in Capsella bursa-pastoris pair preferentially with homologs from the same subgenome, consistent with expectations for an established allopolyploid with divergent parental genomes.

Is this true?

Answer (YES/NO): YES